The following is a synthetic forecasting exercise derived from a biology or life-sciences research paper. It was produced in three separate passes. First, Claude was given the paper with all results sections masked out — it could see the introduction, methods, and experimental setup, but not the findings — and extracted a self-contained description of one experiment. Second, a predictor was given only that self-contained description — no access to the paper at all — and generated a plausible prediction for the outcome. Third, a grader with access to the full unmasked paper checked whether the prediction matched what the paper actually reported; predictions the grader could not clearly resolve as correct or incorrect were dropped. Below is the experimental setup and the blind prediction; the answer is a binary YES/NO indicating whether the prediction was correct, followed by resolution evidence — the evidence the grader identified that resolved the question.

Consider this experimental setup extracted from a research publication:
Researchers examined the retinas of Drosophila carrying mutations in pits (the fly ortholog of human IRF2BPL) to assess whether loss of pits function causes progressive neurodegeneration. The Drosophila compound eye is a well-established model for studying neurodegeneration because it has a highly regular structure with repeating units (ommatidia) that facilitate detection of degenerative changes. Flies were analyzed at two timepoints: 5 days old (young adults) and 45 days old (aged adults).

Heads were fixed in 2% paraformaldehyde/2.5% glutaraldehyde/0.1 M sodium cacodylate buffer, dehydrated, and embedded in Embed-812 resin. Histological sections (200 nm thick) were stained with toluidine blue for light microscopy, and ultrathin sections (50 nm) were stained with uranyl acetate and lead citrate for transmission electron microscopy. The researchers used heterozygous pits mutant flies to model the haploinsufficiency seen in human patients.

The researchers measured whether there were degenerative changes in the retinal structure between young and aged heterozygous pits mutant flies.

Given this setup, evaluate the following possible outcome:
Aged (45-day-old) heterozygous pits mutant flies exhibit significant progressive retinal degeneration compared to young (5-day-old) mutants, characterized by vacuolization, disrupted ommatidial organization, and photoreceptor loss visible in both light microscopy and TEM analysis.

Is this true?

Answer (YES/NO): NO